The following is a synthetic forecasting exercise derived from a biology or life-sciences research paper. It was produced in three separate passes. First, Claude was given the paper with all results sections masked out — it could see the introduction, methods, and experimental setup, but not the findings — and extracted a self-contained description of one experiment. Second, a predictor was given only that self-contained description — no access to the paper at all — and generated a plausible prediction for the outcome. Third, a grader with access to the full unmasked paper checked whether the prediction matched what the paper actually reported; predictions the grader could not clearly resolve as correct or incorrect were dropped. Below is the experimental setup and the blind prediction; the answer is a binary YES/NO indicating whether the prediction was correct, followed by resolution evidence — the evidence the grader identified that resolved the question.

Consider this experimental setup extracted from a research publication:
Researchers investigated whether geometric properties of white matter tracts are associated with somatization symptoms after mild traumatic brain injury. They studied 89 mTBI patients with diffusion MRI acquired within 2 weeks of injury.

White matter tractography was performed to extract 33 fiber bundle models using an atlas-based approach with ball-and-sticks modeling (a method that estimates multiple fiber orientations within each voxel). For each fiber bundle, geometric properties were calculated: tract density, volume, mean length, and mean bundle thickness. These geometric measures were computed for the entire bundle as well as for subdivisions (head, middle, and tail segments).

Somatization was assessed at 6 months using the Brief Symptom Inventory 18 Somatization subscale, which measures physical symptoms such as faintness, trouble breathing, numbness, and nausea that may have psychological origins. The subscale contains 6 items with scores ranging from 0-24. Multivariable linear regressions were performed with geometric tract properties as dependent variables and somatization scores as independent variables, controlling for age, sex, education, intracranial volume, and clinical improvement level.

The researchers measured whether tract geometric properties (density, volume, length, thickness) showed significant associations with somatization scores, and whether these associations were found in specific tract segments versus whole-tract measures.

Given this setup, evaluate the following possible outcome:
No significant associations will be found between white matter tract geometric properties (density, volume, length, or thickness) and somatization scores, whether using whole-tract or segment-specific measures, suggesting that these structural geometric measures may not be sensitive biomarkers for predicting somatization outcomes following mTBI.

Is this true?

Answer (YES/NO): NO